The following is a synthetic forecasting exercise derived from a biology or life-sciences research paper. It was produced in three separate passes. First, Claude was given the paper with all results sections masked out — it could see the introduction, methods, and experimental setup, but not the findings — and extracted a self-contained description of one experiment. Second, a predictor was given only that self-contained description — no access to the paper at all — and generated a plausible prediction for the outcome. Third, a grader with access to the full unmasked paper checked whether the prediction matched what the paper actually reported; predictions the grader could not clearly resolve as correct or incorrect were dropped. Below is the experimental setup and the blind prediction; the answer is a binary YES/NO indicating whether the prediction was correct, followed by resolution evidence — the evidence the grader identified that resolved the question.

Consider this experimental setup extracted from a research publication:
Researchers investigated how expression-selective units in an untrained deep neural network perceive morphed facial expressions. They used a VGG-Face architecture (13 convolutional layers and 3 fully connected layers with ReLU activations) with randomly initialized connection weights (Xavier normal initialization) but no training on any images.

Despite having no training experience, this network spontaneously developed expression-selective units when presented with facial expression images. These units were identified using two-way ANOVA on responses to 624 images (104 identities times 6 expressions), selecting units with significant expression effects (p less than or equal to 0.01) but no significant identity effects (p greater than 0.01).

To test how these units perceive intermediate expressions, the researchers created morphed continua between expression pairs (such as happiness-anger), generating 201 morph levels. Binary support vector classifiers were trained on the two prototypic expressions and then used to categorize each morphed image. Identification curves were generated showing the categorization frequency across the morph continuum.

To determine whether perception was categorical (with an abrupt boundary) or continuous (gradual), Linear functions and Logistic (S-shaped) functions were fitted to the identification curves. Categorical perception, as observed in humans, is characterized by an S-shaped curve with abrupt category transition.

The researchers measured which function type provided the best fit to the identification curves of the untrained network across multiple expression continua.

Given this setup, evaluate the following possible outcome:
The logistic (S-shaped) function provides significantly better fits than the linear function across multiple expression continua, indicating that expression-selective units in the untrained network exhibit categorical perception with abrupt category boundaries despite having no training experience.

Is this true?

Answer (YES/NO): NO